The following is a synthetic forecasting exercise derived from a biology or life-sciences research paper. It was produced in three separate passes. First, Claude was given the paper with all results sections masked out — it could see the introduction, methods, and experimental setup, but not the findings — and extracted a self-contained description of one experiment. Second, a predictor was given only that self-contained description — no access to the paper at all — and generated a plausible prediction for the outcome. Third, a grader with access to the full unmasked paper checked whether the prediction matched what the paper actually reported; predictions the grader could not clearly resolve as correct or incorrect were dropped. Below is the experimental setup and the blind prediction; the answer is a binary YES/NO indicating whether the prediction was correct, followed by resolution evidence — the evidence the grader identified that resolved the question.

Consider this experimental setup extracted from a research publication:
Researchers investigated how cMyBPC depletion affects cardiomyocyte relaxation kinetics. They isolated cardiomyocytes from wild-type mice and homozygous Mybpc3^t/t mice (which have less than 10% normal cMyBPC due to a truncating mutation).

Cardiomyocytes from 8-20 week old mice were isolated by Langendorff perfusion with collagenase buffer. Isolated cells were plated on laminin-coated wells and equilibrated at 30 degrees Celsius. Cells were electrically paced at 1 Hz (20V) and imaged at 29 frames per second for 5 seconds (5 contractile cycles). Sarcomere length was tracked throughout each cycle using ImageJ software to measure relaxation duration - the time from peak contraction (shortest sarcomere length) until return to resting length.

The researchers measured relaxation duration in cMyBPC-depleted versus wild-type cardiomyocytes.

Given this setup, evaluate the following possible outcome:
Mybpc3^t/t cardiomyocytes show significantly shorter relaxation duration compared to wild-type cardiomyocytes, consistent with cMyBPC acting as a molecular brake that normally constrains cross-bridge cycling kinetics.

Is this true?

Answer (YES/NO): NO